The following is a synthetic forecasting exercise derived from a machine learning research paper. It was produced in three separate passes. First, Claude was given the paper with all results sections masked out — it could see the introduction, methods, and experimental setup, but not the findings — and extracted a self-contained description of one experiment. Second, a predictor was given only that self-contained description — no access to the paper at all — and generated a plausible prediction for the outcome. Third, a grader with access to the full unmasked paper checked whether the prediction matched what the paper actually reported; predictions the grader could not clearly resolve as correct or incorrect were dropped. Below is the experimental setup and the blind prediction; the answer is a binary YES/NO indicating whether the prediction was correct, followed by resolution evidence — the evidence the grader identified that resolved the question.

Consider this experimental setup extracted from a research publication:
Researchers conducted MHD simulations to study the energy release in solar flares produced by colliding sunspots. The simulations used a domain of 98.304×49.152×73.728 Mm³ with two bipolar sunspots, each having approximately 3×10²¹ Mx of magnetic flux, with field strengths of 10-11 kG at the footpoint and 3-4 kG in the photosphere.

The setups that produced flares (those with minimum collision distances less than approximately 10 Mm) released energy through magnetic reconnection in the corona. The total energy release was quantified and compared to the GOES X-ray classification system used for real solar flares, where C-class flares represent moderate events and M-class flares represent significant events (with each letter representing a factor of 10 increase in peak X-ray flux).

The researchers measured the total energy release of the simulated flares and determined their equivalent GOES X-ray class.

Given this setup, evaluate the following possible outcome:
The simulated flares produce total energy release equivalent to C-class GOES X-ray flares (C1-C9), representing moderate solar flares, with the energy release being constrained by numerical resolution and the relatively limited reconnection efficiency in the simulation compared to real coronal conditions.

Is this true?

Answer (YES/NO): NO